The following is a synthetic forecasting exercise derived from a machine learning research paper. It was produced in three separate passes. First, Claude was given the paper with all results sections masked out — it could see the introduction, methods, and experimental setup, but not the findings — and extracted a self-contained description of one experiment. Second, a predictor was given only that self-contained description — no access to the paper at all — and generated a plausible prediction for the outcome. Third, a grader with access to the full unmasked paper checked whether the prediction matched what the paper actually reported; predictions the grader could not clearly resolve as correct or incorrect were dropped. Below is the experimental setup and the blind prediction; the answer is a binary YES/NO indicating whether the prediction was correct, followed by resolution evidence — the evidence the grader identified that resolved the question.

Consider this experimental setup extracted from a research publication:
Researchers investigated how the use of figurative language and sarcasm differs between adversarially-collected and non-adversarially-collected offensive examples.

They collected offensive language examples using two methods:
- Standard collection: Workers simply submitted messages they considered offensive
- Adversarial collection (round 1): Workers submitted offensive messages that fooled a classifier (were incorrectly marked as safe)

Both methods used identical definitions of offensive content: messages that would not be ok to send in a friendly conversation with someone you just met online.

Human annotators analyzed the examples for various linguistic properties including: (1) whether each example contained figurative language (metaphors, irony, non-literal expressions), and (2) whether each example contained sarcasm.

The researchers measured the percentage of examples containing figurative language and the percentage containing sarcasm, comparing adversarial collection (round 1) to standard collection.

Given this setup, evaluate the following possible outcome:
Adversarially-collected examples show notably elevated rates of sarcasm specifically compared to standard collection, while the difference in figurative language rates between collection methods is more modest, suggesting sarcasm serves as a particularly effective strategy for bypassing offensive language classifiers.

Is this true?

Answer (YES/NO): NO